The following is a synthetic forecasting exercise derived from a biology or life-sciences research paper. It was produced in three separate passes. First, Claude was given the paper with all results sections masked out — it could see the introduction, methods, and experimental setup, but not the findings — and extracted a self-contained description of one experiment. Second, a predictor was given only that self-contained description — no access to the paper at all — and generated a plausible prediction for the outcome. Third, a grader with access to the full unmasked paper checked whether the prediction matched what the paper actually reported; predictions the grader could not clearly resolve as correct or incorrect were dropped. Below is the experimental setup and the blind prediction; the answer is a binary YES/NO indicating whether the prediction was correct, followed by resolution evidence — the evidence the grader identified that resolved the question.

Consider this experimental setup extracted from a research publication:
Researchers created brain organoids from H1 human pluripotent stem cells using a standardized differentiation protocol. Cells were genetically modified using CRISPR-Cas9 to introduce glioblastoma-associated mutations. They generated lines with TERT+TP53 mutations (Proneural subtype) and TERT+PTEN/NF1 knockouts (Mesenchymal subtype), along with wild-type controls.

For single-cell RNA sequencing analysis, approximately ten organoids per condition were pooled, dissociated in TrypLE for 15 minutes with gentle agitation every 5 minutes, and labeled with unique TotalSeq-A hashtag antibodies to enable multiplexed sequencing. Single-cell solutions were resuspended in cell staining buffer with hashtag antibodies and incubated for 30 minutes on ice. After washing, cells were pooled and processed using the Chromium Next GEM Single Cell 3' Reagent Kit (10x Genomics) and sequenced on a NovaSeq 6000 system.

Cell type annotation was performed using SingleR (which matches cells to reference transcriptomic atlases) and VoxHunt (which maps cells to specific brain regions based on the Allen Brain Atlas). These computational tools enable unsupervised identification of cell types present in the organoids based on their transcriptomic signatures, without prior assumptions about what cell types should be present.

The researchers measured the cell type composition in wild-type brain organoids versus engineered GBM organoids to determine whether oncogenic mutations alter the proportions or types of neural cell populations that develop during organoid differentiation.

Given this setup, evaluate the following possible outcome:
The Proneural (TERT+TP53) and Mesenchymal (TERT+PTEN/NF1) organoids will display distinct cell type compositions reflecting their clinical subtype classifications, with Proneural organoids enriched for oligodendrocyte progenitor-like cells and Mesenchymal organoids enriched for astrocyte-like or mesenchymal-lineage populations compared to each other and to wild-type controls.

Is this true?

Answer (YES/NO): NO